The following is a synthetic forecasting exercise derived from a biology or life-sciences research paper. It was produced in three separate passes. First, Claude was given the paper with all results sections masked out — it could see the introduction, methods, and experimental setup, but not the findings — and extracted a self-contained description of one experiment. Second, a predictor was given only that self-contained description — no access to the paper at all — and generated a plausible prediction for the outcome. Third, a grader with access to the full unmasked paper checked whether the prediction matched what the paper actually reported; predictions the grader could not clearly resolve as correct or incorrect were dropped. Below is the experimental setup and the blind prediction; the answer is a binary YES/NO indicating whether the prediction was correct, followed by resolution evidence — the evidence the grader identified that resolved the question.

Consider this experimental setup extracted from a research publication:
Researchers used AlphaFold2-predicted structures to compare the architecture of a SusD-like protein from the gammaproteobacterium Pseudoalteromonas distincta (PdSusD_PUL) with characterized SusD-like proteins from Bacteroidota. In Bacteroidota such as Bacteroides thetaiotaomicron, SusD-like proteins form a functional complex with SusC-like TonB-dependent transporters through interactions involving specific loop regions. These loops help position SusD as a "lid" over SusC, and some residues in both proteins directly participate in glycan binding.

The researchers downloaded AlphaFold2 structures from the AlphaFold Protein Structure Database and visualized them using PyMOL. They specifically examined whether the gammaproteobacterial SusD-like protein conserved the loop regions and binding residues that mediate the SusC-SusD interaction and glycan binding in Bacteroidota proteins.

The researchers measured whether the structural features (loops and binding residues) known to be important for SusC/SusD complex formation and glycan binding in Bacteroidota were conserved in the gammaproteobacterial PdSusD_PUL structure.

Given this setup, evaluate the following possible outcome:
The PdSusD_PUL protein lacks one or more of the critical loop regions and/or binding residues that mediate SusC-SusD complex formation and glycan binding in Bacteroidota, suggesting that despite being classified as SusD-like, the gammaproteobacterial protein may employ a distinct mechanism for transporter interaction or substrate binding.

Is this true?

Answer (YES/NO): NO